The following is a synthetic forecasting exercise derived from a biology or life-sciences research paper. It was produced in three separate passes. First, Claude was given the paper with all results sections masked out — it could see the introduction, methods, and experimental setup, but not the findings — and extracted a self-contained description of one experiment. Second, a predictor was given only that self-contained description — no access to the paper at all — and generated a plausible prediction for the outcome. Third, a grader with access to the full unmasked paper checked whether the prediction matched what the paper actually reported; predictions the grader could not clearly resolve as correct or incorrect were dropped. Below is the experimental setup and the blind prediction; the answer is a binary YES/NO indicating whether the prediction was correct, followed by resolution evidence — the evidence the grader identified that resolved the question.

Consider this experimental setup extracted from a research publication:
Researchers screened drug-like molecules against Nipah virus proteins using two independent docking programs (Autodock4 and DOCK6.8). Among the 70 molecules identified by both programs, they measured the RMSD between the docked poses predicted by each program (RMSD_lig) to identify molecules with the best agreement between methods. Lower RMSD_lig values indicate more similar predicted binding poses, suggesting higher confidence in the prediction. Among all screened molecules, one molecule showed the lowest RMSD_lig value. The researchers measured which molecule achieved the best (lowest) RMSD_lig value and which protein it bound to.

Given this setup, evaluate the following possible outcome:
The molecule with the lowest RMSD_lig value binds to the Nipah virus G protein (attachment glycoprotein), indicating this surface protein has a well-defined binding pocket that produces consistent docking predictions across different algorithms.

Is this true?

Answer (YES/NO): NO